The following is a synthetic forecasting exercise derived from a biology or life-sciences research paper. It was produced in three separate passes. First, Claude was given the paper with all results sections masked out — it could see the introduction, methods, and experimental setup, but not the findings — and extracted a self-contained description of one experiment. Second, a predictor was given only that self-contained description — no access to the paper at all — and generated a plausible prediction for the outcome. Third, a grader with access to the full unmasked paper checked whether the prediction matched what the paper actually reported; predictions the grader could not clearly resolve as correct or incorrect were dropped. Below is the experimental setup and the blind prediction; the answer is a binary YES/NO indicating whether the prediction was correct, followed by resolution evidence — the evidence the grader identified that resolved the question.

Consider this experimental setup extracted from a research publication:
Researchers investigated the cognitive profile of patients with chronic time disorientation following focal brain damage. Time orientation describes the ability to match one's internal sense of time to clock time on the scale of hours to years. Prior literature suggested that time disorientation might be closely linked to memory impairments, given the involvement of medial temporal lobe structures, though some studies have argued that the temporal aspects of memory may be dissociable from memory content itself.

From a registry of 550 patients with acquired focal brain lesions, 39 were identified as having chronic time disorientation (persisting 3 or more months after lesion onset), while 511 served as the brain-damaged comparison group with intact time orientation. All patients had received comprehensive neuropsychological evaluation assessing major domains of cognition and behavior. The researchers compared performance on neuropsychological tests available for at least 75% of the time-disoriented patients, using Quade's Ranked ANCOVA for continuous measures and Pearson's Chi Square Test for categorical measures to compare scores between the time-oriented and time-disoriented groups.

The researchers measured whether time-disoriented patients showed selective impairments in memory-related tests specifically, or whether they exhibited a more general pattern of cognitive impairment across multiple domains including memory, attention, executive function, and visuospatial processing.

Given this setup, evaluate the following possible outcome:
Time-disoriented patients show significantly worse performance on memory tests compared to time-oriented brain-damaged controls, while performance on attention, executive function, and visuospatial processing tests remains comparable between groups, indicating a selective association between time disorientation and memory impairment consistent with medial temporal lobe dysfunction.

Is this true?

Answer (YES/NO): NO